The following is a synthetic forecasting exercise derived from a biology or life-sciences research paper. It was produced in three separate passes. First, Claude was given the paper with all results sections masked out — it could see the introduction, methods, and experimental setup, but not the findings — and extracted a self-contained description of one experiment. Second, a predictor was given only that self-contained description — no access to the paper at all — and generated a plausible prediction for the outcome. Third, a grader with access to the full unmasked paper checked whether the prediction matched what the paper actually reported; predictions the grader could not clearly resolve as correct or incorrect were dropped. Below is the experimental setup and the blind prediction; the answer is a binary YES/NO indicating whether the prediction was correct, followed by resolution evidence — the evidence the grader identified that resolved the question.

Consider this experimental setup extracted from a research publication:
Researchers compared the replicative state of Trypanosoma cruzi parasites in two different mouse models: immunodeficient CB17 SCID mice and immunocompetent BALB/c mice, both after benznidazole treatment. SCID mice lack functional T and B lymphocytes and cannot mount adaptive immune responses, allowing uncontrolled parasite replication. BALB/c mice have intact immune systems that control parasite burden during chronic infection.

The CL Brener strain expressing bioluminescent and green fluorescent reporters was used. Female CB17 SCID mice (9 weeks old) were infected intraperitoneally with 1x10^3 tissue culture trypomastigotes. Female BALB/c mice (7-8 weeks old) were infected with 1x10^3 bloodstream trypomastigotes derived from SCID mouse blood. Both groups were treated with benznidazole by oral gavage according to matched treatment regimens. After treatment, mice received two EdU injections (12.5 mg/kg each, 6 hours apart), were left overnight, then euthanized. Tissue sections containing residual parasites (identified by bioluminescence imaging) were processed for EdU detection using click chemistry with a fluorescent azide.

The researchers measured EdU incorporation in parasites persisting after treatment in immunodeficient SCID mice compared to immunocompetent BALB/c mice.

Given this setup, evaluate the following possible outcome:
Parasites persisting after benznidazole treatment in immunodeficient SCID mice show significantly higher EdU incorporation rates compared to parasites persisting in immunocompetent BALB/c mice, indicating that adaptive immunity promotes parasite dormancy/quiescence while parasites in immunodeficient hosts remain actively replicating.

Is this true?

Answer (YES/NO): NO